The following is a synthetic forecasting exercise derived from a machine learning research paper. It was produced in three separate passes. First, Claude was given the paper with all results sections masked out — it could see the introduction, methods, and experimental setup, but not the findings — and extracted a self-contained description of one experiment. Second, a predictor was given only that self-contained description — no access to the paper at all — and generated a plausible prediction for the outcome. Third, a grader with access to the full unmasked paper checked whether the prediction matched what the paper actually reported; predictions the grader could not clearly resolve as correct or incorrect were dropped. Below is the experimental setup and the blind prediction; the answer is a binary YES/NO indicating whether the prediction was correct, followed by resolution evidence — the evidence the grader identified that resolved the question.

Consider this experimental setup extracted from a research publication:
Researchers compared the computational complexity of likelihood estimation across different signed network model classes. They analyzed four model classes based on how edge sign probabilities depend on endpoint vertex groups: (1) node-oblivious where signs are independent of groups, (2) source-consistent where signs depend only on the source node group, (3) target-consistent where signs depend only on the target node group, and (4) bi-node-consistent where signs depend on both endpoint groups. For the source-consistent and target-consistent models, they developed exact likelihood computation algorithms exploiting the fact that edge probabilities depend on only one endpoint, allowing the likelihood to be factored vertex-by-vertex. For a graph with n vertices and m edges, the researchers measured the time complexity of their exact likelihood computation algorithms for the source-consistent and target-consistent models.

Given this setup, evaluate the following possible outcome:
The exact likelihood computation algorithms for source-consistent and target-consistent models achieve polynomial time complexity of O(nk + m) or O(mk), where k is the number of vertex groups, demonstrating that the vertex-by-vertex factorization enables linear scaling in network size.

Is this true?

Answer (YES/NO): NO